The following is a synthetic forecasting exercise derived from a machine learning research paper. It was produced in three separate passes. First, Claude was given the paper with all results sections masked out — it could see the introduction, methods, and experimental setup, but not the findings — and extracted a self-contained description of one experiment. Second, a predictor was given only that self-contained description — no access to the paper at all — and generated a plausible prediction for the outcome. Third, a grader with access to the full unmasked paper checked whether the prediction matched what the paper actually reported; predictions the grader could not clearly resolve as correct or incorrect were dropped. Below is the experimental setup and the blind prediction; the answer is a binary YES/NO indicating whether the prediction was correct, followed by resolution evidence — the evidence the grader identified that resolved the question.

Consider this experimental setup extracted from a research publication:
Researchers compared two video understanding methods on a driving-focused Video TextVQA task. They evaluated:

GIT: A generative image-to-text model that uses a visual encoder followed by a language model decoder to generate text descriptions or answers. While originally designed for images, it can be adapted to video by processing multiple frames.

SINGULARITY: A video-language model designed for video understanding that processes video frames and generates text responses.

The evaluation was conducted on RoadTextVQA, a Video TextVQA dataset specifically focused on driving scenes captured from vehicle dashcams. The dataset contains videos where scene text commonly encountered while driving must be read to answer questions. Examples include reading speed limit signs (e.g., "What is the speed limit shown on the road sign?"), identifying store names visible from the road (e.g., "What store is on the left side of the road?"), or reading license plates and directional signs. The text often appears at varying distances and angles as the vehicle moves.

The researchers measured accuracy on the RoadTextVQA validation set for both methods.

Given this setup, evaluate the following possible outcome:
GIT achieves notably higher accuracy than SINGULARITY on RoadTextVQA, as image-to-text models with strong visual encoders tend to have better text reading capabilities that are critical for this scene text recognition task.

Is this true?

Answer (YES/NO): YES